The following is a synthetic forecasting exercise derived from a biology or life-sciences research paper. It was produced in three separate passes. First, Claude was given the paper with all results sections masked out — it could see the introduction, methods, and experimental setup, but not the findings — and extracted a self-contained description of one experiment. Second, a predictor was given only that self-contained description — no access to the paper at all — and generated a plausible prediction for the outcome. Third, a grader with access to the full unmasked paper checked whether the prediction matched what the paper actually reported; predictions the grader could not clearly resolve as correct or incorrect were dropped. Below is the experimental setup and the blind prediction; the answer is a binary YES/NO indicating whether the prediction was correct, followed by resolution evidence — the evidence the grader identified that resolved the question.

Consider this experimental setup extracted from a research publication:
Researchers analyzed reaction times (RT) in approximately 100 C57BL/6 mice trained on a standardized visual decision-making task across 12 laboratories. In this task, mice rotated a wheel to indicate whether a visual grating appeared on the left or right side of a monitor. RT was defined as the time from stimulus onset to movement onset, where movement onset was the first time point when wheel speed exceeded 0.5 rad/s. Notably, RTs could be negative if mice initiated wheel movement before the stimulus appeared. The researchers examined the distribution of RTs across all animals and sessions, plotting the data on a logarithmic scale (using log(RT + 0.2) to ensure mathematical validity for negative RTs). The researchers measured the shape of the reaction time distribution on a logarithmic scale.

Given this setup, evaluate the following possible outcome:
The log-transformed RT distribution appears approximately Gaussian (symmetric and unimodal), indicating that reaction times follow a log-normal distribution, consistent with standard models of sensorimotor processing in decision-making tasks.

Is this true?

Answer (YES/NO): NO